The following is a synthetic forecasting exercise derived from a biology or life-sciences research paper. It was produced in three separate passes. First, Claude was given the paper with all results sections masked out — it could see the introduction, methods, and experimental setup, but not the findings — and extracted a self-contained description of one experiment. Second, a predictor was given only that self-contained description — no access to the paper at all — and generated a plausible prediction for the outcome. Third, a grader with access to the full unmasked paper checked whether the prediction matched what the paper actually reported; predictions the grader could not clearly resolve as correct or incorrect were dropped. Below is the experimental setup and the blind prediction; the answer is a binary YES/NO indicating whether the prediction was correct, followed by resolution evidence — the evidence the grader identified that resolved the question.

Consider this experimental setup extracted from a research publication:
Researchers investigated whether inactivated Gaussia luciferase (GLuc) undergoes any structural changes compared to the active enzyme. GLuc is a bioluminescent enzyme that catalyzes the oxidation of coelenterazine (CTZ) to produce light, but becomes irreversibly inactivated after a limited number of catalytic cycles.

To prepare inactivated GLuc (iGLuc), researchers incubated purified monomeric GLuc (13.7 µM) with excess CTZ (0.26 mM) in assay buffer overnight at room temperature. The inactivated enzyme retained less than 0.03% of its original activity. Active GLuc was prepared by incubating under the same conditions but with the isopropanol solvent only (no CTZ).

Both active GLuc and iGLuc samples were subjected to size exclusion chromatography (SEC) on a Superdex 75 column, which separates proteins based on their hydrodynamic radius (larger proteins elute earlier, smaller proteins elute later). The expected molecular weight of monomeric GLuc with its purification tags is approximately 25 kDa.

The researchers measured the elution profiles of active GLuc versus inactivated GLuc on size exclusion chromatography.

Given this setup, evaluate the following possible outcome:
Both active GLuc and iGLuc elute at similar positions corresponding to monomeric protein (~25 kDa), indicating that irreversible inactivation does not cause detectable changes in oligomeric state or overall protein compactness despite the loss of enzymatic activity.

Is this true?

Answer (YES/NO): NO